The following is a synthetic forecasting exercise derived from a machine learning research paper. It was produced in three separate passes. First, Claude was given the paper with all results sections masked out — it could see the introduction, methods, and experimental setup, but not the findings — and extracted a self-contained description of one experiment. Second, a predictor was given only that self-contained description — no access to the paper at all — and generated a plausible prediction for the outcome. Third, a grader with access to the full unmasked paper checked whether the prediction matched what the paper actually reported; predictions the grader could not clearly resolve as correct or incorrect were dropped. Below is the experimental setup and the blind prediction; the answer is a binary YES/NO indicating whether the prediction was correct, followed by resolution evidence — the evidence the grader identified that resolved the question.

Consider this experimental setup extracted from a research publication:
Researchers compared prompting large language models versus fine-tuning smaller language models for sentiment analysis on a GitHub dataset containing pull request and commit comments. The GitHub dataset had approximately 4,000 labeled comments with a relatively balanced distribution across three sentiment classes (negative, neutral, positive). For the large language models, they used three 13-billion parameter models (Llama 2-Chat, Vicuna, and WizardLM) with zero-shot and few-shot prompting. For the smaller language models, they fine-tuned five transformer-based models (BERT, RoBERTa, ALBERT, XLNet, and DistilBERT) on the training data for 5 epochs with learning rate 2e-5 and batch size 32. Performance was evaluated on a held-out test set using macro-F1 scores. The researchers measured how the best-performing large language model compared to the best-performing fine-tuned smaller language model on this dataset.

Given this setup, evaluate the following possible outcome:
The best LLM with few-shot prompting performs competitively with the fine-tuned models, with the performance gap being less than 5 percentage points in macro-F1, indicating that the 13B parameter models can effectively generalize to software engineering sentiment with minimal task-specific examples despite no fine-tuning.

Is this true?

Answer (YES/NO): NO